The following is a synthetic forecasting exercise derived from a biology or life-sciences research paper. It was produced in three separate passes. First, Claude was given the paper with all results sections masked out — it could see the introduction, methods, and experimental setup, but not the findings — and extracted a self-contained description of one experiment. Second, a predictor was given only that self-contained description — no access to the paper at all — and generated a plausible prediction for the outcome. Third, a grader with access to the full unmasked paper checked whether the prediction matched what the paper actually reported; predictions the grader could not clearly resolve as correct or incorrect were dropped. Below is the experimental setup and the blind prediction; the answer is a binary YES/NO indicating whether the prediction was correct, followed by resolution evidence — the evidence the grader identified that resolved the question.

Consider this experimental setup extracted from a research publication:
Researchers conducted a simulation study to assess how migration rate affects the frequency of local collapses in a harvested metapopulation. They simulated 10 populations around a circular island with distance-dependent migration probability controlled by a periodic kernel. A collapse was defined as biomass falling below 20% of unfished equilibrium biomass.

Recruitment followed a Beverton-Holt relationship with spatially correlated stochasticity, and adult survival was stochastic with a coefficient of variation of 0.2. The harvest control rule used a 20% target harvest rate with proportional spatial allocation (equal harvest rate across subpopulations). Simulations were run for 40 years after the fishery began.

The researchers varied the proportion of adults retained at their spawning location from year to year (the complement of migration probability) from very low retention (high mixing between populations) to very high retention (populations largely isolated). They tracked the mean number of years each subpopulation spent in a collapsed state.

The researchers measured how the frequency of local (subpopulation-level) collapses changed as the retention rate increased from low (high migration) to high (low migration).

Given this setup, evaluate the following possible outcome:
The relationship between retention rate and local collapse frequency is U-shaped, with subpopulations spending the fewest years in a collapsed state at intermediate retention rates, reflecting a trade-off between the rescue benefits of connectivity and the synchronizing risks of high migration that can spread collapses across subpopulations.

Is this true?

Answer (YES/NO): NO